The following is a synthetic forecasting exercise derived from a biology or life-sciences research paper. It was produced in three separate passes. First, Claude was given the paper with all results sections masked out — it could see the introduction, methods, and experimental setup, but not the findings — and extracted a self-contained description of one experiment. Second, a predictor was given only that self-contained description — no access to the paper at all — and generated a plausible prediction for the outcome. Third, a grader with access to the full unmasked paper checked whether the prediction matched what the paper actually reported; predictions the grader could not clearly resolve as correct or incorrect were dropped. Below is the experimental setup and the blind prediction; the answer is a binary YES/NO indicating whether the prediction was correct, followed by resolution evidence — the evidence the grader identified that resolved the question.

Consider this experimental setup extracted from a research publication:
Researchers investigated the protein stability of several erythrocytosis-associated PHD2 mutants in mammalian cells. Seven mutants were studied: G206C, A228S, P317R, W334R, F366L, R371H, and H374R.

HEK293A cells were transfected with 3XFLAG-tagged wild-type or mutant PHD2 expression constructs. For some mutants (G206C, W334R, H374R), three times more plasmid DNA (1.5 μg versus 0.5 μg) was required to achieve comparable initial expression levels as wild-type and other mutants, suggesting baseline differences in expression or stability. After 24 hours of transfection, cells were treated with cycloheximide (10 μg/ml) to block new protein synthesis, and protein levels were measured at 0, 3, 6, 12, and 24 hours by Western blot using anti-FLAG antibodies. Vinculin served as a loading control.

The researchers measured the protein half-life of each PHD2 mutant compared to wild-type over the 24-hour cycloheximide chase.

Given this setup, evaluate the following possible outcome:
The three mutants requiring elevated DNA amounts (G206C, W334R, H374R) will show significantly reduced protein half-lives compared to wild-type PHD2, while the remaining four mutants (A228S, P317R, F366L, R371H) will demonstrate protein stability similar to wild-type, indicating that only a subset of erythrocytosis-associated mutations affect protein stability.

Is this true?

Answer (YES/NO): NO